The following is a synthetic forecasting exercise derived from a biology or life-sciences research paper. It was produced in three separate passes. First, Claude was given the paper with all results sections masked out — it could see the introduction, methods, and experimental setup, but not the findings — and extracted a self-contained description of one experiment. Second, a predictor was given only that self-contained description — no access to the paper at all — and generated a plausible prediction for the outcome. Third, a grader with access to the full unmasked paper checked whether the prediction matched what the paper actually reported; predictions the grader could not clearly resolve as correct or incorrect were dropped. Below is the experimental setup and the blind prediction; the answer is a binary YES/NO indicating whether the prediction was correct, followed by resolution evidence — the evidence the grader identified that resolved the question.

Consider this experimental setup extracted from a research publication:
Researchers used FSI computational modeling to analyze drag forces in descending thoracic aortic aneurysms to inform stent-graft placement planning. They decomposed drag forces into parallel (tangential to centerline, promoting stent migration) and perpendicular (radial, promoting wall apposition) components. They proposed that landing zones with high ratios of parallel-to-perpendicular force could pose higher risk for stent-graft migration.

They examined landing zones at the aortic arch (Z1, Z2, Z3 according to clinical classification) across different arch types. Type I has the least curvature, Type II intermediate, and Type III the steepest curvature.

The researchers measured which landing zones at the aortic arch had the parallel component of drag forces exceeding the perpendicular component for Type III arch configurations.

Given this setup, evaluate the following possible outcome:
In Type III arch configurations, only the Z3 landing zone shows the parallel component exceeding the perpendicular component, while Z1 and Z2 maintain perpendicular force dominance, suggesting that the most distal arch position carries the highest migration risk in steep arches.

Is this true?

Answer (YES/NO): NO